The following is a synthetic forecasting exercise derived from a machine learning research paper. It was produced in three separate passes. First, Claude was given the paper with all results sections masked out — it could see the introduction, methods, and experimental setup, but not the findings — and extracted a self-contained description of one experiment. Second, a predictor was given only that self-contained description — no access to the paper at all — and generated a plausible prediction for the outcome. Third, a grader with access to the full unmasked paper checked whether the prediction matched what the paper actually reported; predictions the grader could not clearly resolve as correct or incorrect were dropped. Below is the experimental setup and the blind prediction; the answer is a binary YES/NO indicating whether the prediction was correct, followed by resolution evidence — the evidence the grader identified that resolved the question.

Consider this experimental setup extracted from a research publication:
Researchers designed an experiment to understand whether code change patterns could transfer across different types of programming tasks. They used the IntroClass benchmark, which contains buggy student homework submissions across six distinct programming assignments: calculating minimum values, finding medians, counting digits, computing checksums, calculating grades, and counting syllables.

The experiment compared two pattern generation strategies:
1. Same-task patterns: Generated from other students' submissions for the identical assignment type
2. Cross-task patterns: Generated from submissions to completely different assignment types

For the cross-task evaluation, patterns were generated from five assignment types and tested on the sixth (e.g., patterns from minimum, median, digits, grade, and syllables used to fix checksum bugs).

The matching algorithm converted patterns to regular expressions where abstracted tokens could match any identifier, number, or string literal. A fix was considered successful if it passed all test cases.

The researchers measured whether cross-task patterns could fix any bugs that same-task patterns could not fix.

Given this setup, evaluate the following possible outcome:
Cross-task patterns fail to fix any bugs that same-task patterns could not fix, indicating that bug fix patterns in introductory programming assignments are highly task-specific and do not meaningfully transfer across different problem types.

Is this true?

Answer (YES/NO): NO